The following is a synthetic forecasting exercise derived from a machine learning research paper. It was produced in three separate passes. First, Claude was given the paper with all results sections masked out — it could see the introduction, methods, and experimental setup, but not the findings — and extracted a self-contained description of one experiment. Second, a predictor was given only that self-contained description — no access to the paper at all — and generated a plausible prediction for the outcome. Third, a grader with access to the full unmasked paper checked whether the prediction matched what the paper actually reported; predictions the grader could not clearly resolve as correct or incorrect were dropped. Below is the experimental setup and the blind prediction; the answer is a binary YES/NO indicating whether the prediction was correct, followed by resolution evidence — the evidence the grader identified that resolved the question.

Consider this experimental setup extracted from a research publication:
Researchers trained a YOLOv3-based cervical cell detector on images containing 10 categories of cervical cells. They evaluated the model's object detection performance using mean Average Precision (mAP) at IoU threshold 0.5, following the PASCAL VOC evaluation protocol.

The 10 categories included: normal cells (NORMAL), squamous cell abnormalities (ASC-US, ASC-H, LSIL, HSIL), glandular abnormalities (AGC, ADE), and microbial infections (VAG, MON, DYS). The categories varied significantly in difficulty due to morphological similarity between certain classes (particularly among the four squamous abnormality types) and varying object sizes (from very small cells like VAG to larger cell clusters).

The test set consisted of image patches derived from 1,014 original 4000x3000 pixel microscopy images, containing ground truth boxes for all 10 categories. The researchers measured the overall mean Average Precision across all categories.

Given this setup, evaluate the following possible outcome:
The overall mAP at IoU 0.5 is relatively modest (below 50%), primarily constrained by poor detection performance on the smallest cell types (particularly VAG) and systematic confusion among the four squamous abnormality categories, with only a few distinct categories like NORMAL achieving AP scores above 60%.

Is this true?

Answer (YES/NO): NO